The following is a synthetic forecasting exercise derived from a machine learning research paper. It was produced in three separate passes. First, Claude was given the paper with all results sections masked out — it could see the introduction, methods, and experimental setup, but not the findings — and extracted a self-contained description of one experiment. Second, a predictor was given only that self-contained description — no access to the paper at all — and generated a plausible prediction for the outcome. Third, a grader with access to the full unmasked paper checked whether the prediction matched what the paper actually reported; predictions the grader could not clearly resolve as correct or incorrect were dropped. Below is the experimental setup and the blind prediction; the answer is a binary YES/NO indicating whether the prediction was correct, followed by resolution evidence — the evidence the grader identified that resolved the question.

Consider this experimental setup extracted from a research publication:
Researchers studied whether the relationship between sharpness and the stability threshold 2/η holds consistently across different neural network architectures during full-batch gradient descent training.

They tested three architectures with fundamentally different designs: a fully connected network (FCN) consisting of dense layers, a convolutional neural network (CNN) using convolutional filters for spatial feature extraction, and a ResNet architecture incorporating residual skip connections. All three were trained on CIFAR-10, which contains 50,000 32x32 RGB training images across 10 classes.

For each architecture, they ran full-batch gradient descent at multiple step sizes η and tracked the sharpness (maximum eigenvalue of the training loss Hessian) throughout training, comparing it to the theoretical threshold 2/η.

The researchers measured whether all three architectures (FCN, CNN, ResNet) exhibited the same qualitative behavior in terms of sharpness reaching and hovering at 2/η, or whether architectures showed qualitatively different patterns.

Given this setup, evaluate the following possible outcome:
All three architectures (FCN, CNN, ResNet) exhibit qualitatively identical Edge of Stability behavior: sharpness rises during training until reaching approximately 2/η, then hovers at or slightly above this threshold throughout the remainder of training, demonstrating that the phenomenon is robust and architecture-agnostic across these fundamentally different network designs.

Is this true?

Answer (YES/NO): YES